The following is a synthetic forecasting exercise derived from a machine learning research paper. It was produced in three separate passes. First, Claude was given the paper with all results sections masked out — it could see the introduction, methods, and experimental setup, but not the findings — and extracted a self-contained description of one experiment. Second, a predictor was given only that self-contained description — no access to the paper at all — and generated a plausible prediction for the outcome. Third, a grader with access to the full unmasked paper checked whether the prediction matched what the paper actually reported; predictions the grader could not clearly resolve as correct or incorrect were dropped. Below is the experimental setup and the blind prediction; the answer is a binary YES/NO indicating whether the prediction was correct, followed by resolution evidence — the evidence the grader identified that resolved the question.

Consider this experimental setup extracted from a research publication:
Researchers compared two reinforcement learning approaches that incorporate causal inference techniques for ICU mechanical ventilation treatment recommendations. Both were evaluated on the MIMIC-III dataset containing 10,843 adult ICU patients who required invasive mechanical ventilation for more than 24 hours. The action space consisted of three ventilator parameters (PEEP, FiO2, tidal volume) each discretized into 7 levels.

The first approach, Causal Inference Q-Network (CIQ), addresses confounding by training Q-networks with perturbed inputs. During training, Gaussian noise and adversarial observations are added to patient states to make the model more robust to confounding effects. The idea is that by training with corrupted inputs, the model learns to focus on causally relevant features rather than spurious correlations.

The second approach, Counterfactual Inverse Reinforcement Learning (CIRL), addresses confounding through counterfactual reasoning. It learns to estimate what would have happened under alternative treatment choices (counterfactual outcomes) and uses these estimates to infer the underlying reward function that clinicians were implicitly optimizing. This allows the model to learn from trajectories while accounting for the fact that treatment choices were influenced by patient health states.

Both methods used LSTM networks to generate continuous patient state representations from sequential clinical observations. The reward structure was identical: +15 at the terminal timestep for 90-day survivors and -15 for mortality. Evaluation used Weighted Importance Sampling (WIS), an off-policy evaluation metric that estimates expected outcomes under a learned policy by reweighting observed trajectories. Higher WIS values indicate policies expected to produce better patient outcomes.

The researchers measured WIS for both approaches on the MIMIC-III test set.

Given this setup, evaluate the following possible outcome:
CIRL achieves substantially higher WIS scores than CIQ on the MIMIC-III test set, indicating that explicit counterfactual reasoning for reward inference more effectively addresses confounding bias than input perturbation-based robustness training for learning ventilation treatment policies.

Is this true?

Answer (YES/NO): NO